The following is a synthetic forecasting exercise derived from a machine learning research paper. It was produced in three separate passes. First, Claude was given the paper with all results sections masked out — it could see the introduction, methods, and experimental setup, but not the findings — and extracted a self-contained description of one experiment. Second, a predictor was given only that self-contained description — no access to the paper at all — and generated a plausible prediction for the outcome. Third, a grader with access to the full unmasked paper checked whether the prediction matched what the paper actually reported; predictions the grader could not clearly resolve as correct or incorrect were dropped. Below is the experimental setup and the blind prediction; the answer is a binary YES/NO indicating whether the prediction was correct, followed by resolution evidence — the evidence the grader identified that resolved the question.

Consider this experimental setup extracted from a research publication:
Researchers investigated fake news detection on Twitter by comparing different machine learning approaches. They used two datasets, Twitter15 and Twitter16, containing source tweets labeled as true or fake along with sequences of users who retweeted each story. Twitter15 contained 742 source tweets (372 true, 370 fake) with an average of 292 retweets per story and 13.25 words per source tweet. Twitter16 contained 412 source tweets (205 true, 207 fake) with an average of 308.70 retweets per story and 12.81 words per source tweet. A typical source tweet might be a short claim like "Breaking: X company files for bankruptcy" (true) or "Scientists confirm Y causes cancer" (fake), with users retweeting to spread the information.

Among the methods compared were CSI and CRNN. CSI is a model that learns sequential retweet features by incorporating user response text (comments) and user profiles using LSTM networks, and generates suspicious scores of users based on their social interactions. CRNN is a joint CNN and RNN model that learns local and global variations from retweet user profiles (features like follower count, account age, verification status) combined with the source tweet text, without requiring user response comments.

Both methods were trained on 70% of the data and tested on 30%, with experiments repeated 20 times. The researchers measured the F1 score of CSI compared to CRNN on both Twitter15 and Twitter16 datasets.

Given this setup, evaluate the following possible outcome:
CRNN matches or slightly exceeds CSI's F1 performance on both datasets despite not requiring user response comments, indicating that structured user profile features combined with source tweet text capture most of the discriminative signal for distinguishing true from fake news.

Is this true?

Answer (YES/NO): NO